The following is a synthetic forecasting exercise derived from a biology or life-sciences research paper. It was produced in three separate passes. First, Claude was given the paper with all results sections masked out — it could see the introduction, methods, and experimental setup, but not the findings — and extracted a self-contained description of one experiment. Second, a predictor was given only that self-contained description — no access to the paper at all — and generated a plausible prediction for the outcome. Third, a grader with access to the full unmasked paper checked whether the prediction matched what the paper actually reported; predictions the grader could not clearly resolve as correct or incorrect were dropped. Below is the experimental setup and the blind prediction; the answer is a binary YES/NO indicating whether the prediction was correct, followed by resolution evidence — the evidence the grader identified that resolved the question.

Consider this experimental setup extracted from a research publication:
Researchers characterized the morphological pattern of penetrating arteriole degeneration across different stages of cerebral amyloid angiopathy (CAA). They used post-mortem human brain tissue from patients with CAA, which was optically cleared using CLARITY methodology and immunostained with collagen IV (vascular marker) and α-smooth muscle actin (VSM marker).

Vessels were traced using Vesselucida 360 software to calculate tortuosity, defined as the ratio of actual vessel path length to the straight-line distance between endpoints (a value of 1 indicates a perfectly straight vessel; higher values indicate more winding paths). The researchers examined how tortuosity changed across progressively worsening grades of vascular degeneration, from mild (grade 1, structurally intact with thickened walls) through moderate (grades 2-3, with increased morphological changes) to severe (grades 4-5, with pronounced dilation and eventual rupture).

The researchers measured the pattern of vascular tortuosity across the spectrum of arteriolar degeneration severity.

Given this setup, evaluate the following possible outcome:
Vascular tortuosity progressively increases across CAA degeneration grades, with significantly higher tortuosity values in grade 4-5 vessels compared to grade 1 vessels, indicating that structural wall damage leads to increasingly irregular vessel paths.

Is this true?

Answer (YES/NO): NO